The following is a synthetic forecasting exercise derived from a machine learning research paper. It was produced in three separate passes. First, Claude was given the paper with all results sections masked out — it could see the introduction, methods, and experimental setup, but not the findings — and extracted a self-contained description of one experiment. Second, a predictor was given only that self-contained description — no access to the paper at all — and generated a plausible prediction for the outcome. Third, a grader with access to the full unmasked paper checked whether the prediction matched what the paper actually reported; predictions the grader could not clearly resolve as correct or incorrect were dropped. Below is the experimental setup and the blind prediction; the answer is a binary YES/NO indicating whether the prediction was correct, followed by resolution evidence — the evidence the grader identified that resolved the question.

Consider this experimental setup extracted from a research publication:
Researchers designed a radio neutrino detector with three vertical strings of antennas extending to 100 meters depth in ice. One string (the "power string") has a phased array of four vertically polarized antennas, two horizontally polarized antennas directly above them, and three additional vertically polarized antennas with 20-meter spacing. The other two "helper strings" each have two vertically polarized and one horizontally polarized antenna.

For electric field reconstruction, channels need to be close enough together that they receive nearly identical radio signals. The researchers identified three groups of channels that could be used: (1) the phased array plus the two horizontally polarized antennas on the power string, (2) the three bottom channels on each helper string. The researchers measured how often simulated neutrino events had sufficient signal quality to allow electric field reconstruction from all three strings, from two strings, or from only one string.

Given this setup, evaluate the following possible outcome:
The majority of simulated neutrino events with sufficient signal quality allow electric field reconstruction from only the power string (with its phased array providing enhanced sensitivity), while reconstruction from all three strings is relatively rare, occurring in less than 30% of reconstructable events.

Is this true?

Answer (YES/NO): NO